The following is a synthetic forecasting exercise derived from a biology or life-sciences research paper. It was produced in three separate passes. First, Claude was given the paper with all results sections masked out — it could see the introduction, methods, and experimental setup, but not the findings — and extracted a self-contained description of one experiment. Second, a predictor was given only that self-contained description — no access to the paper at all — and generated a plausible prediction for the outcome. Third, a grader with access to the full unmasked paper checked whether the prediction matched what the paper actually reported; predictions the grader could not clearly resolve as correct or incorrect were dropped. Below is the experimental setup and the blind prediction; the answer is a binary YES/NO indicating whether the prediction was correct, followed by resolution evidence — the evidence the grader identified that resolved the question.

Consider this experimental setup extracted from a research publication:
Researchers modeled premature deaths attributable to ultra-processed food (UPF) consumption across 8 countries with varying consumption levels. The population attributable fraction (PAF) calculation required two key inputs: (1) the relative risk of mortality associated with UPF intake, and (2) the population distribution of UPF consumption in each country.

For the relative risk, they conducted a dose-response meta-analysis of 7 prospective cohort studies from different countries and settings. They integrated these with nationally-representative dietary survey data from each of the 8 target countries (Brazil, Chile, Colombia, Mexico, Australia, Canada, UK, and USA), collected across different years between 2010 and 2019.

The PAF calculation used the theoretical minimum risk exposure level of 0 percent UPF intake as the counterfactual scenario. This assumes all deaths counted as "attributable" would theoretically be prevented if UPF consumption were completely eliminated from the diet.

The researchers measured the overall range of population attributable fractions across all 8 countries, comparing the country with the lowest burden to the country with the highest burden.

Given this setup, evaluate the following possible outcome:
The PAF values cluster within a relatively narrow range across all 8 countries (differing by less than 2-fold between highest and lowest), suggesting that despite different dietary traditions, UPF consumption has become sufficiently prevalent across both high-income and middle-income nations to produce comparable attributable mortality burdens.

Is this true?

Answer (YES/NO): NO